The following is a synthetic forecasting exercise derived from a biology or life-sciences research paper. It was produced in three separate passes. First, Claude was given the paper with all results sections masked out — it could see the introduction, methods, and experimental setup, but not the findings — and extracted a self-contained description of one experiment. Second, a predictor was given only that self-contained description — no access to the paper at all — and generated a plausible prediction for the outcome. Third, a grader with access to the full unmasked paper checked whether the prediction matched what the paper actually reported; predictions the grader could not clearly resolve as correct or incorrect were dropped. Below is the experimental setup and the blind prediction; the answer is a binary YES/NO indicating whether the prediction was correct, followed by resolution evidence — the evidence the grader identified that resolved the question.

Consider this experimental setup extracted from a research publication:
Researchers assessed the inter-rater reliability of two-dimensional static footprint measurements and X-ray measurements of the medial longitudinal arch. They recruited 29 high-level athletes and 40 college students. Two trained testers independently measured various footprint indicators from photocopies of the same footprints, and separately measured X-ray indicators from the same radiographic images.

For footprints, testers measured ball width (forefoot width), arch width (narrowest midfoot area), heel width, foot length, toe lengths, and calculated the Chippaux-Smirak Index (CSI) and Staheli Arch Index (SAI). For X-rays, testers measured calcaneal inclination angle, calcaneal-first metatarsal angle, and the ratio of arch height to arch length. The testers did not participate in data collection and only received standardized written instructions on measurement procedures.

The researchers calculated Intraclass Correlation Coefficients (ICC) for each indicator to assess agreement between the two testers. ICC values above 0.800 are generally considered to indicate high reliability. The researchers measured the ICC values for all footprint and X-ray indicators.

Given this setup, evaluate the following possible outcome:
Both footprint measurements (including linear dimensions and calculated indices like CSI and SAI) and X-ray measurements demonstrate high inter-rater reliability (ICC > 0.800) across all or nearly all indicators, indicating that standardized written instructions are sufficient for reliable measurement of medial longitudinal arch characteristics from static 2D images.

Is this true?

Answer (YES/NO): YES